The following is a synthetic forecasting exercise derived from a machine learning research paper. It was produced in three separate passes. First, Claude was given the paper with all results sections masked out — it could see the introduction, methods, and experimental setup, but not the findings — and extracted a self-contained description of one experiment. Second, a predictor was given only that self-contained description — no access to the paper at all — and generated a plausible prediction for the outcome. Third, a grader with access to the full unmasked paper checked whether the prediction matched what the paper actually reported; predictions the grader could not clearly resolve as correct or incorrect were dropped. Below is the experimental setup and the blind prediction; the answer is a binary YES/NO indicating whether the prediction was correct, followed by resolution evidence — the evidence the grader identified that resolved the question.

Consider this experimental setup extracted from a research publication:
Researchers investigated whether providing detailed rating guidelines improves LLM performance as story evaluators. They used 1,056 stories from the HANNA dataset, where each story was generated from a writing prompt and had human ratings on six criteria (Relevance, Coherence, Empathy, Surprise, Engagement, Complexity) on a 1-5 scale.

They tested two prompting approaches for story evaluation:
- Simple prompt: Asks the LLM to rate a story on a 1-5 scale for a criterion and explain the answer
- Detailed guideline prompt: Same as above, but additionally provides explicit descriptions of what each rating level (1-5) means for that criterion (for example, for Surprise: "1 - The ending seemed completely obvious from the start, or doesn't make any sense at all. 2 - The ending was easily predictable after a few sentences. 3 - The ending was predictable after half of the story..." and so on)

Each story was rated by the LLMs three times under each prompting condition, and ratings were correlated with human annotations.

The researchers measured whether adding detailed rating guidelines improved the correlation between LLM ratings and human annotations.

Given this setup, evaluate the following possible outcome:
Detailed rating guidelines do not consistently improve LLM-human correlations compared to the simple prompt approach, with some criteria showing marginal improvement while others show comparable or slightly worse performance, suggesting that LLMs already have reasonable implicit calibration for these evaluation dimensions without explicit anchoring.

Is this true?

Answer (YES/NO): NO